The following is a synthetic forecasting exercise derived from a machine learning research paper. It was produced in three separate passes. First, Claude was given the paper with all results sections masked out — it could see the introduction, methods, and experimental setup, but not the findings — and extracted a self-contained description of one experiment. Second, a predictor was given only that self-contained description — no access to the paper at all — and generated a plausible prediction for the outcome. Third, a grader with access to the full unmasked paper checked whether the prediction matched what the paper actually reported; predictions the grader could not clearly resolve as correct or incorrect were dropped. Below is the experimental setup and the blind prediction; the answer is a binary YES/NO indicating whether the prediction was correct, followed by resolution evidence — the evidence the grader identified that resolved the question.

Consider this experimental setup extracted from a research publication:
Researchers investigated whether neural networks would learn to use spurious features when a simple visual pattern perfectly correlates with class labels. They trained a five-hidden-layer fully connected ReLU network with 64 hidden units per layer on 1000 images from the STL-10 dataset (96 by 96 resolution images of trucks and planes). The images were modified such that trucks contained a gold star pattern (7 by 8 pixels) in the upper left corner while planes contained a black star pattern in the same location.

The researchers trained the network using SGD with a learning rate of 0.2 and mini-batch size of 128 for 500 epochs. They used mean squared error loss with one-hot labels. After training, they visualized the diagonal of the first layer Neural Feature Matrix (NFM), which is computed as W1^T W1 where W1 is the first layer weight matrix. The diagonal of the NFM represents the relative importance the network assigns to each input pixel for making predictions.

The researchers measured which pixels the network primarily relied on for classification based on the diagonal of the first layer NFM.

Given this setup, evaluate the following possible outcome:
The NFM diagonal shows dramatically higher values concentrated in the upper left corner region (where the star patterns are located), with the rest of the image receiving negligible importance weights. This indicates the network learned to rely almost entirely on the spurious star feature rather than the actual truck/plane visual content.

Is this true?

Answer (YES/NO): YES